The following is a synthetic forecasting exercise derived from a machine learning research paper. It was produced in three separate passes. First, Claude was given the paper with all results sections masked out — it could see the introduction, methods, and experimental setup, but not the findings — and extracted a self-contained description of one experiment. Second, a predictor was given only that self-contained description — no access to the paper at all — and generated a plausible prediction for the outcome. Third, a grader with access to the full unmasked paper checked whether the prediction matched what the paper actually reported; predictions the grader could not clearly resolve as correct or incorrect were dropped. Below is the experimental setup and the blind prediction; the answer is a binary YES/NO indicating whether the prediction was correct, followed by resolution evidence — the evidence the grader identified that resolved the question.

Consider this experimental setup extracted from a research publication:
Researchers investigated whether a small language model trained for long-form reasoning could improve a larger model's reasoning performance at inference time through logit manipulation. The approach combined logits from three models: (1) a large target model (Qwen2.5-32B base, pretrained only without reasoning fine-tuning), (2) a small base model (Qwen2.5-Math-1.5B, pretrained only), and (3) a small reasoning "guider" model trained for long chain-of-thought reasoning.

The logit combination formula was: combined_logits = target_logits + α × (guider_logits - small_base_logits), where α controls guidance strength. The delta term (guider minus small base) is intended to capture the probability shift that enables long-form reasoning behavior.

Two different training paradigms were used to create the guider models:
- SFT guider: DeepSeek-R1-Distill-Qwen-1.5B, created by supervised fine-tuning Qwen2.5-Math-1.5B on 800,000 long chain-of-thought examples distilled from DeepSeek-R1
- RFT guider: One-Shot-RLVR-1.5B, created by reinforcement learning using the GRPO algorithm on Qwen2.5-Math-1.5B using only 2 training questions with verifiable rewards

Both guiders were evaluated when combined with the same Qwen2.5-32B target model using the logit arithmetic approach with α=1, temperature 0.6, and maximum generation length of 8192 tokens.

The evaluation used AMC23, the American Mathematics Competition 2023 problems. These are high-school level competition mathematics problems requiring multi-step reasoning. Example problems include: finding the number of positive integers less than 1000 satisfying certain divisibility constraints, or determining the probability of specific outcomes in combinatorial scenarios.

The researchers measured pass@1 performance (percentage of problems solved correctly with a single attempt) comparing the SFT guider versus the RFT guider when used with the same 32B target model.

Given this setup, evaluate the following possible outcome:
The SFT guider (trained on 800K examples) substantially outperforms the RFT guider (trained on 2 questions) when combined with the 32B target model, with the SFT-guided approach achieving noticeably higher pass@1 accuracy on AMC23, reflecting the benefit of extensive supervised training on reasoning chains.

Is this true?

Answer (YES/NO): YES